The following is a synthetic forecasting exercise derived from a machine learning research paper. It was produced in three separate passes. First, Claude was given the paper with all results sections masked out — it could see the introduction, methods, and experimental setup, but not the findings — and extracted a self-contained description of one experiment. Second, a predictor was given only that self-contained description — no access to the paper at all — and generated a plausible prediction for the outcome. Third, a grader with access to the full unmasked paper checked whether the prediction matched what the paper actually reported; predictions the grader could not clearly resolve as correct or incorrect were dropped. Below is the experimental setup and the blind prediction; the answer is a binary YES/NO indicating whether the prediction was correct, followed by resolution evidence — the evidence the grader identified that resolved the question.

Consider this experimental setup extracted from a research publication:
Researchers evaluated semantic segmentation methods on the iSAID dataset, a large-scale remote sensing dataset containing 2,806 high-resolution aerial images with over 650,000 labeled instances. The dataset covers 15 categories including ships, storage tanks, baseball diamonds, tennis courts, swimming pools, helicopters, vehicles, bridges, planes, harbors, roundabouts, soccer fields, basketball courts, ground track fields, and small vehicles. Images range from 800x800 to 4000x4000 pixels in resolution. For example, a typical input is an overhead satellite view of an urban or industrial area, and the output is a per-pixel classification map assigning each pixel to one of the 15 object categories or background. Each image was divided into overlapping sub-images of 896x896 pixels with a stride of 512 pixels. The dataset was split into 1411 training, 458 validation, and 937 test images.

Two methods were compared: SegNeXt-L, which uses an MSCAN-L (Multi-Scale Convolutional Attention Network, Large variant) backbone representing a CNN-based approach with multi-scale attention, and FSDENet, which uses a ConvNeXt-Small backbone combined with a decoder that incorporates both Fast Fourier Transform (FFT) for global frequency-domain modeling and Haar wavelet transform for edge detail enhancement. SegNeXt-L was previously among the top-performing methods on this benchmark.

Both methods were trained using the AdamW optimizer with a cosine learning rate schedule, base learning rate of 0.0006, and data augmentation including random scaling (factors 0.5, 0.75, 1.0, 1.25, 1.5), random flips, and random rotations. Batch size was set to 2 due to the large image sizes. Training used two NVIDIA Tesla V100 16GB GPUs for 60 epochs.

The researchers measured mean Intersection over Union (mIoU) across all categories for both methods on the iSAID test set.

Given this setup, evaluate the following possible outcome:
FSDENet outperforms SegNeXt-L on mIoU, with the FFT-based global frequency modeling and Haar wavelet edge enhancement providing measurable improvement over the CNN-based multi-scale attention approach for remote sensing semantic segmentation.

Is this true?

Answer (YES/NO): NO